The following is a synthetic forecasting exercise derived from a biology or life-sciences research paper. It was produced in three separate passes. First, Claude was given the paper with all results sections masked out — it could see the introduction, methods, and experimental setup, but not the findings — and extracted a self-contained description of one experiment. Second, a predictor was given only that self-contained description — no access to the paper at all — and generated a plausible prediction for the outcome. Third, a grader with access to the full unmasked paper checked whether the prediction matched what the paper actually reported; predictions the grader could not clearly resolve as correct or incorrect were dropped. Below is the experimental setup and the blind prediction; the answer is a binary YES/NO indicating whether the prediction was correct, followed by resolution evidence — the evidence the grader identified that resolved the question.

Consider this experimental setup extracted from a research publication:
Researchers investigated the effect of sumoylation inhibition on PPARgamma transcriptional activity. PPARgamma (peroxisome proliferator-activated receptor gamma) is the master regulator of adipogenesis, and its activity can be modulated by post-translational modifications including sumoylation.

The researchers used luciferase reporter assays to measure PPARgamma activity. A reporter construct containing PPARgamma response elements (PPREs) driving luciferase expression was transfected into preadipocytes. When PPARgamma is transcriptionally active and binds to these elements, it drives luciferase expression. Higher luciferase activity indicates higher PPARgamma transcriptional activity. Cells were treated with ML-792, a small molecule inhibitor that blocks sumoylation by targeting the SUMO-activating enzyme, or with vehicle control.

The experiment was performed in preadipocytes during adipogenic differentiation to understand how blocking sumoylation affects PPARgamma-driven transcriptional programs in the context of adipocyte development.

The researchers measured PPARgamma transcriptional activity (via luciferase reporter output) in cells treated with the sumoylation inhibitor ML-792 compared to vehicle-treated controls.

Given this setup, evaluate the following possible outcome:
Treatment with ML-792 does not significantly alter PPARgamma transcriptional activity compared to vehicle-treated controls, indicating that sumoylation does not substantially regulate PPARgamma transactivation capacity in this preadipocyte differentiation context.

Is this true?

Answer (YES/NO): NO